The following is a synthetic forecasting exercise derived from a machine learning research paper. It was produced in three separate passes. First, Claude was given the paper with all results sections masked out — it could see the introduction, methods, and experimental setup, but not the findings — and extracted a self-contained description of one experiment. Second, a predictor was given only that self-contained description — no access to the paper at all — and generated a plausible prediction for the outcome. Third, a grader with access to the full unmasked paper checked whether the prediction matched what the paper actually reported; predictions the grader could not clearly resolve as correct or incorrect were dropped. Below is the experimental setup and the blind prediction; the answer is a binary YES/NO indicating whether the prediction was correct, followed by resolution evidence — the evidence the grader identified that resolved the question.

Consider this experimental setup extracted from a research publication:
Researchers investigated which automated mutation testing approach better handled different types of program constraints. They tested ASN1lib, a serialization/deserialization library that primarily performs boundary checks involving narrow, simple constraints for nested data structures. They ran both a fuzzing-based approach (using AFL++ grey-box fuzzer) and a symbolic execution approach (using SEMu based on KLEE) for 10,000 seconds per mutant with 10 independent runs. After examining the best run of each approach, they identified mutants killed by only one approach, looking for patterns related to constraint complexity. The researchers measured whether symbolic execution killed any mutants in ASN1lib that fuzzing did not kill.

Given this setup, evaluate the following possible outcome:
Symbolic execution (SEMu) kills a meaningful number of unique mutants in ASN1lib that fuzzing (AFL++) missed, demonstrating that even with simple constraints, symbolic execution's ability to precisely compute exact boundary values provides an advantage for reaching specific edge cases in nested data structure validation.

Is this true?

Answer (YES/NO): YES